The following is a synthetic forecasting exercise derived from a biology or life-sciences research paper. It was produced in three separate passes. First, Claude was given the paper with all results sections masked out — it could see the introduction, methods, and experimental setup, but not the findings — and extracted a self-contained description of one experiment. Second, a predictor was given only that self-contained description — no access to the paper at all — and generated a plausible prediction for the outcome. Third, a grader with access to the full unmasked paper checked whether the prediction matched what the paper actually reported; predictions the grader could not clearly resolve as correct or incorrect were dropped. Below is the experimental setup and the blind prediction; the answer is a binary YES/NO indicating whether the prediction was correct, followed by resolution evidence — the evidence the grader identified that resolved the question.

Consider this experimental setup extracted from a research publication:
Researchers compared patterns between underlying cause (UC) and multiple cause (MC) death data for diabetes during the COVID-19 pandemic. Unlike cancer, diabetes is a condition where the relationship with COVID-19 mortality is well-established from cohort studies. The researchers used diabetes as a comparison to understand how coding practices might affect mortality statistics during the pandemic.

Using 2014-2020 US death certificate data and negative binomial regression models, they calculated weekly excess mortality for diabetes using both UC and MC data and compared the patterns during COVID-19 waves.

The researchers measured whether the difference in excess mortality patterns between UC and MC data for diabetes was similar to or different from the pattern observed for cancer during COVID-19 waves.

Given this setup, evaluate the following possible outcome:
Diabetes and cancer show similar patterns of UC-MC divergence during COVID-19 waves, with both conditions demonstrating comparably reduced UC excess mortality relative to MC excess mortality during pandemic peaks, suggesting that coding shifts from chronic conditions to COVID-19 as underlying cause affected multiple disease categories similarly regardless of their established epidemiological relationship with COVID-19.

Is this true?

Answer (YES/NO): NO